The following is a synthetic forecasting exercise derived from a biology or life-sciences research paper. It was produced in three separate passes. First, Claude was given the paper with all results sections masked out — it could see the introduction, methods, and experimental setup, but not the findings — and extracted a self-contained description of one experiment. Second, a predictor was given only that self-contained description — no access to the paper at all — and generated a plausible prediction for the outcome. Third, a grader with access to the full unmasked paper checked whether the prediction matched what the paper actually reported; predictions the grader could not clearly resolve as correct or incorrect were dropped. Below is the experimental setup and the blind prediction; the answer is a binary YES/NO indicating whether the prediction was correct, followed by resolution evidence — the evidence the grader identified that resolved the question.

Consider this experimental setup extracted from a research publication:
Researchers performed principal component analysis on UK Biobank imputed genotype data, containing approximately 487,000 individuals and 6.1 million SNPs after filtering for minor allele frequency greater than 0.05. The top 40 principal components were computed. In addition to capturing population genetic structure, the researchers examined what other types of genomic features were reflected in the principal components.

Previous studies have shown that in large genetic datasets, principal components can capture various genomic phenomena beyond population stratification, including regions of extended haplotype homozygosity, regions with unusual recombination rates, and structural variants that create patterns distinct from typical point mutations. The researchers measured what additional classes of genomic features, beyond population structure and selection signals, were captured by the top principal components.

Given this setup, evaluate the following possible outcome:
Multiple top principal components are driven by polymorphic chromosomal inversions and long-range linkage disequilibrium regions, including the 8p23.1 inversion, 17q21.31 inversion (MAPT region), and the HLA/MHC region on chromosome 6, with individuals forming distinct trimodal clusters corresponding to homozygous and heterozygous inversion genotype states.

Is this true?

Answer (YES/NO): NO